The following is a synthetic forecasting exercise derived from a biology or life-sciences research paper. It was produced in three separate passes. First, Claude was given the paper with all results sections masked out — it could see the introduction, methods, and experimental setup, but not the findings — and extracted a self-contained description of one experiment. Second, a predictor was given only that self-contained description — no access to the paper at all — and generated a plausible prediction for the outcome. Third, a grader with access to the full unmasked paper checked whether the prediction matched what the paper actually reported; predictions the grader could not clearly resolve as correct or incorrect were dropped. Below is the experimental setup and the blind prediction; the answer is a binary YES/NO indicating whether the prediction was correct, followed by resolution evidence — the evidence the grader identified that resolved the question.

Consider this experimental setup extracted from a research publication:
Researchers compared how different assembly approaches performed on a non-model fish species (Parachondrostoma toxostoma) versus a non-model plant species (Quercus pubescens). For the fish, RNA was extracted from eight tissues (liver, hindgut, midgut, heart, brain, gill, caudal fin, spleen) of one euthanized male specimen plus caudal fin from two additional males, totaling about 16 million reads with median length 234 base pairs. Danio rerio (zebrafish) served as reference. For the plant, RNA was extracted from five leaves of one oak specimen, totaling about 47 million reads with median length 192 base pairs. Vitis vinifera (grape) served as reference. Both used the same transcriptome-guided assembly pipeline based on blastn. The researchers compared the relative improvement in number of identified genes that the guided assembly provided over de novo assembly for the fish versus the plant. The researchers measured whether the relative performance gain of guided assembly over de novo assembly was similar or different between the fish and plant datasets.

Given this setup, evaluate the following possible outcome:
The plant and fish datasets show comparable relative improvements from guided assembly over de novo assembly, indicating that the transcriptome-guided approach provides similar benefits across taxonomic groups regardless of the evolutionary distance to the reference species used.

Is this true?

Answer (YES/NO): NO